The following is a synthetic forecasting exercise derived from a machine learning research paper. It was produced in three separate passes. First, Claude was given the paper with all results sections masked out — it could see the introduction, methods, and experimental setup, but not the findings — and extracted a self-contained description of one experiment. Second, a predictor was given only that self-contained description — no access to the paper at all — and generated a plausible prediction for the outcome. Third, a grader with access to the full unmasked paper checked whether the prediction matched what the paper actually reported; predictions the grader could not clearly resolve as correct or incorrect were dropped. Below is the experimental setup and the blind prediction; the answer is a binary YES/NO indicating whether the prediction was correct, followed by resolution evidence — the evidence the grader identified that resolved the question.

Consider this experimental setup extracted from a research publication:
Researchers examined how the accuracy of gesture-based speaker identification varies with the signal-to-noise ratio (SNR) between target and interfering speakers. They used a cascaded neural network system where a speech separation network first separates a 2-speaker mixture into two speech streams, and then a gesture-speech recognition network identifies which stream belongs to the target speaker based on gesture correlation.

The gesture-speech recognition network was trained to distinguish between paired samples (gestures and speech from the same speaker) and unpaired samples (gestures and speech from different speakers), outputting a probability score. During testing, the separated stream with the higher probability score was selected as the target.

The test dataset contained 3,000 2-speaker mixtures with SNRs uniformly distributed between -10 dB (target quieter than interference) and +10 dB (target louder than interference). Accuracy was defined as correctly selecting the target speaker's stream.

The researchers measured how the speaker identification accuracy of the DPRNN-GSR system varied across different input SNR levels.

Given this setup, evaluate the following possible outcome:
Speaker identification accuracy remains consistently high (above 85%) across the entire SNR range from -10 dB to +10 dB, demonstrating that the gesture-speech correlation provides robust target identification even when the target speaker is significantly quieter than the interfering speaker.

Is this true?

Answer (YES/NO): NO